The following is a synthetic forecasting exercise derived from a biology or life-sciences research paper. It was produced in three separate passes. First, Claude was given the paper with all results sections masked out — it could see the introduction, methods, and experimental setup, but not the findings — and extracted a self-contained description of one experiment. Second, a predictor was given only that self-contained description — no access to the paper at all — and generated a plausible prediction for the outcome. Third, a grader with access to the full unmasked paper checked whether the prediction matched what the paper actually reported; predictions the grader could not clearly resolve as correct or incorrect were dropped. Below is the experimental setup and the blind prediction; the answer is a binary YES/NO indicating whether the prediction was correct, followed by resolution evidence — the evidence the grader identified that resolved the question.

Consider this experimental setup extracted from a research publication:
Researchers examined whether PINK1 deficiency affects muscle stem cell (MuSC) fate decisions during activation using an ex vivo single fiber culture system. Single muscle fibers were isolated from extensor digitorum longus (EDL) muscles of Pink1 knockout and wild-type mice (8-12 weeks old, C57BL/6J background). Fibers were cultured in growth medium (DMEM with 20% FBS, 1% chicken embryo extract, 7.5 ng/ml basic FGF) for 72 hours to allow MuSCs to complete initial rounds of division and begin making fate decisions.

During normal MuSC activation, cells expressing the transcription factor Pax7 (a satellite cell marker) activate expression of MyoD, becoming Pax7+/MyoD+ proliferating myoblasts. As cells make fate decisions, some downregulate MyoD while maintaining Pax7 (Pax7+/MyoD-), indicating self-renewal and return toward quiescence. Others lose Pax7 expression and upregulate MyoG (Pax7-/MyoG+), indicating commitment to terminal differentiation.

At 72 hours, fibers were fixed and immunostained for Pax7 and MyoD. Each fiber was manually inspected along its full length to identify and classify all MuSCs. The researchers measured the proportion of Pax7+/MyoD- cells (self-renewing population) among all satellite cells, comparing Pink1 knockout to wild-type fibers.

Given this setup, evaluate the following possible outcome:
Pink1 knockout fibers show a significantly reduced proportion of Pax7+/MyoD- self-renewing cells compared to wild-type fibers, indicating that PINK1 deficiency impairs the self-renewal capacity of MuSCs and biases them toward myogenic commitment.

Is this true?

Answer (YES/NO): YES